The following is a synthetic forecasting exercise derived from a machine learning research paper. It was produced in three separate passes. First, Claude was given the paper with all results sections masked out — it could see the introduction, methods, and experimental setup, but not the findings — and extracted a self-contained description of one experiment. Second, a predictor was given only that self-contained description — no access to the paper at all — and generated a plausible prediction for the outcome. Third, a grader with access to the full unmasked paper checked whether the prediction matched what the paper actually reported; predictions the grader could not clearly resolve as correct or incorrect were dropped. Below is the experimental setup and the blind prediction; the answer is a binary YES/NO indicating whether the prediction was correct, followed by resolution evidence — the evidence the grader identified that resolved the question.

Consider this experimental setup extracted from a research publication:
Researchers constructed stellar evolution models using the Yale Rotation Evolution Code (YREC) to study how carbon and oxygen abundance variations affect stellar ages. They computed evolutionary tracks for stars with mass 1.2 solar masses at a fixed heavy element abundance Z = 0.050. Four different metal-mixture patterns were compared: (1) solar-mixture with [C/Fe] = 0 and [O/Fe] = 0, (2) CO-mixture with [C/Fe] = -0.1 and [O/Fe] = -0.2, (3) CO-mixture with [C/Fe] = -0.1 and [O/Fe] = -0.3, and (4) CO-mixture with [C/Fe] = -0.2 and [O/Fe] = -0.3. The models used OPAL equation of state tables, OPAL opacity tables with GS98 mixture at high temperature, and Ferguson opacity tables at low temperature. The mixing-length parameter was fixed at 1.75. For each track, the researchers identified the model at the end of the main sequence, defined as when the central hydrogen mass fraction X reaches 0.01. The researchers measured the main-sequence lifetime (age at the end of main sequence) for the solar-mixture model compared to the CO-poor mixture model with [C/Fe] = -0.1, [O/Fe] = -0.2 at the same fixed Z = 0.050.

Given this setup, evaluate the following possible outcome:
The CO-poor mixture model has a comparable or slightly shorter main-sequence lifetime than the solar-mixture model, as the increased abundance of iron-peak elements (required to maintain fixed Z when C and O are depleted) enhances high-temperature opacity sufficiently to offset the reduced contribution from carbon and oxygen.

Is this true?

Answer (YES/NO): NO